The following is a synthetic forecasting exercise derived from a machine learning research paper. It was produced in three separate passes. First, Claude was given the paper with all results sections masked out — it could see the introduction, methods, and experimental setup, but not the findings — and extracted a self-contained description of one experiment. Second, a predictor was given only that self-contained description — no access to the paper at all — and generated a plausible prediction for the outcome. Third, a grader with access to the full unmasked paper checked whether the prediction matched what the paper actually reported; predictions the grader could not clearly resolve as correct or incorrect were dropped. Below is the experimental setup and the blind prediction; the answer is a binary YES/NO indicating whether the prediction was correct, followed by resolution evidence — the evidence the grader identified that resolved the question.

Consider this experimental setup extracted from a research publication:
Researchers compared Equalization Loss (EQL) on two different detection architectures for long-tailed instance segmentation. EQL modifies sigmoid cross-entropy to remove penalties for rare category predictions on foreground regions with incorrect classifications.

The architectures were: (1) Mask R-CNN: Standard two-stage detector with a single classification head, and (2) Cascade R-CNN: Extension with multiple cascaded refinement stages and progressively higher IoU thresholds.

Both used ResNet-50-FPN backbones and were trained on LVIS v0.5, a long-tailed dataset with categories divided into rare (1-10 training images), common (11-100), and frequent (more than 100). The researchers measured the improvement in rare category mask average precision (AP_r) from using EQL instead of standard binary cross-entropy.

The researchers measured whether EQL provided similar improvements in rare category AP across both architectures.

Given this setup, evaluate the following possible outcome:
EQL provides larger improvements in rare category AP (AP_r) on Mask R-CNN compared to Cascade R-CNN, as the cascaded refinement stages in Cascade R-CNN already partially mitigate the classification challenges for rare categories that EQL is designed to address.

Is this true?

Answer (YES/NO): NO